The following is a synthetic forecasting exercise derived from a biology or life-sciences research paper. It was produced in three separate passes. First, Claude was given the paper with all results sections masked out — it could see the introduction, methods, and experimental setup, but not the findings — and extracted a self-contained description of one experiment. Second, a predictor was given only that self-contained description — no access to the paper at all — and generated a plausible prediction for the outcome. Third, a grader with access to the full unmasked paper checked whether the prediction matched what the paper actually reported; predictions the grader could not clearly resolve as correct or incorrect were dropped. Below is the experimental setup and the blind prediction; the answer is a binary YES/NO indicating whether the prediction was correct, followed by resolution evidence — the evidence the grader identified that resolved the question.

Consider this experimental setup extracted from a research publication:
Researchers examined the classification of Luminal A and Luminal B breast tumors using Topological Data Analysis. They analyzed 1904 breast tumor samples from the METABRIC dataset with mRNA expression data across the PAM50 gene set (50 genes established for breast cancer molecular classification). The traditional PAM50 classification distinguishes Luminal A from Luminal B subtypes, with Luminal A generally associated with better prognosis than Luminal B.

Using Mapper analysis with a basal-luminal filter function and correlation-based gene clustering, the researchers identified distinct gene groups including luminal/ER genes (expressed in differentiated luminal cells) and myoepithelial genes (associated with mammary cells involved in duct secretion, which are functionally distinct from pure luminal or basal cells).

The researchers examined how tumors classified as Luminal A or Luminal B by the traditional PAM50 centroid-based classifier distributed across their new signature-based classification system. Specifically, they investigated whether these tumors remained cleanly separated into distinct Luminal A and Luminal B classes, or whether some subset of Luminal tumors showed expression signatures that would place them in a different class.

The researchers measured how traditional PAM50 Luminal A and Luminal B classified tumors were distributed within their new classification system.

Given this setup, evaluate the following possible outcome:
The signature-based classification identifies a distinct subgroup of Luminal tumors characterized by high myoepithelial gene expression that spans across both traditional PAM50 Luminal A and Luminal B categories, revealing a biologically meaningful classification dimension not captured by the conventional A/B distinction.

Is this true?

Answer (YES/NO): NO